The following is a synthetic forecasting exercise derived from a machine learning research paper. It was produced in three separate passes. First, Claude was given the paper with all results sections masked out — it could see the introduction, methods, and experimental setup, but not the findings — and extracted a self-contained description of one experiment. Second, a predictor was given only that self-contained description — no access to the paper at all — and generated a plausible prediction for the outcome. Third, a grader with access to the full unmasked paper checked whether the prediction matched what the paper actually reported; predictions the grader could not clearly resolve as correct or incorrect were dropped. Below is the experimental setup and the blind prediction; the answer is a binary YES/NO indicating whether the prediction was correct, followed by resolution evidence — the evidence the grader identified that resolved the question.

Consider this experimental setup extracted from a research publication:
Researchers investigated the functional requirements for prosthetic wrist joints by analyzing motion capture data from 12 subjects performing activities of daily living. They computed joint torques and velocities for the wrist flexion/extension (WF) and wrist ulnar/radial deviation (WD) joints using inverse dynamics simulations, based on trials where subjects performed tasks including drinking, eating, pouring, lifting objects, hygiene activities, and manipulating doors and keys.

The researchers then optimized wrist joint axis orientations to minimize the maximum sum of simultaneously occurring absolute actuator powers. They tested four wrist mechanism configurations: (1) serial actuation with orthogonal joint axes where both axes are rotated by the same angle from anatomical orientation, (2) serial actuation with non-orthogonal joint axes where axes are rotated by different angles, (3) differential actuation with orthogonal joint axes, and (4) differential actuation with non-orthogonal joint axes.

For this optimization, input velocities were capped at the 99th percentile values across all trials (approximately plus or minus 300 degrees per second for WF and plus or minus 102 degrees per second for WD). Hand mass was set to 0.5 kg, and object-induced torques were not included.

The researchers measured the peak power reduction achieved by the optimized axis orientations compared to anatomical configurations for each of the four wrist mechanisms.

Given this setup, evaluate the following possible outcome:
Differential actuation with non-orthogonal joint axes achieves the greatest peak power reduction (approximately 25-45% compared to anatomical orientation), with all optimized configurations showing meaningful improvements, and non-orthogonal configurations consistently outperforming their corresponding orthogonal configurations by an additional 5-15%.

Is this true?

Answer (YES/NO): NO